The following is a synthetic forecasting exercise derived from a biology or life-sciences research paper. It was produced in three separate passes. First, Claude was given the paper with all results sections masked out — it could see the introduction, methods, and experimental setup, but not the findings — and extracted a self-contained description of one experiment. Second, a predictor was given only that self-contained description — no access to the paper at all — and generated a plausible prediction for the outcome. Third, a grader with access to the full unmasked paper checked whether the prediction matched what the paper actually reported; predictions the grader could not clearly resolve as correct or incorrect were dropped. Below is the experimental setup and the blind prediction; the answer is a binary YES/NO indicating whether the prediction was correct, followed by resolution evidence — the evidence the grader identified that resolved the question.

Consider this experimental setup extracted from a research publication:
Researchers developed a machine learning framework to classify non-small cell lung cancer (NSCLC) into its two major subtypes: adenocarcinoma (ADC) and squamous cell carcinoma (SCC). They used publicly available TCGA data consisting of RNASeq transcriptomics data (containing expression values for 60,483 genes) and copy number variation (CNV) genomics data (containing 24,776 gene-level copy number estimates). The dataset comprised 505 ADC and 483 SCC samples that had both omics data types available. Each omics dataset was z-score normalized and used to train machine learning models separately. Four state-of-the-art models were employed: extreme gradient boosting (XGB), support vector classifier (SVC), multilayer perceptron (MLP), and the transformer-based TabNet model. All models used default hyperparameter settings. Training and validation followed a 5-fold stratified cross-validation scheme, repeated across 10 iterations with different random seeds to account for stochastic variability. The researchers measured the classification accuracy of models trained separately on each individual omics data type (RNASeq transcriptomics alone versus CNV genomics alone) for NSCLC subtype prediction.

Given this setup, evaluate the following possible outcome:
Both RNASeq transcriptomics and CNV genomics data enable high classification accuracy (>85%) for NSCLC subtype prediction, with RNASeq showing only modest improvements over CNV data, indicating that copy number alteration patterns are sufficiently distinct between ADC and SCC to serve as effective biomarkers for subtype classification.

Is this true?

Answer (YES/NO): NO